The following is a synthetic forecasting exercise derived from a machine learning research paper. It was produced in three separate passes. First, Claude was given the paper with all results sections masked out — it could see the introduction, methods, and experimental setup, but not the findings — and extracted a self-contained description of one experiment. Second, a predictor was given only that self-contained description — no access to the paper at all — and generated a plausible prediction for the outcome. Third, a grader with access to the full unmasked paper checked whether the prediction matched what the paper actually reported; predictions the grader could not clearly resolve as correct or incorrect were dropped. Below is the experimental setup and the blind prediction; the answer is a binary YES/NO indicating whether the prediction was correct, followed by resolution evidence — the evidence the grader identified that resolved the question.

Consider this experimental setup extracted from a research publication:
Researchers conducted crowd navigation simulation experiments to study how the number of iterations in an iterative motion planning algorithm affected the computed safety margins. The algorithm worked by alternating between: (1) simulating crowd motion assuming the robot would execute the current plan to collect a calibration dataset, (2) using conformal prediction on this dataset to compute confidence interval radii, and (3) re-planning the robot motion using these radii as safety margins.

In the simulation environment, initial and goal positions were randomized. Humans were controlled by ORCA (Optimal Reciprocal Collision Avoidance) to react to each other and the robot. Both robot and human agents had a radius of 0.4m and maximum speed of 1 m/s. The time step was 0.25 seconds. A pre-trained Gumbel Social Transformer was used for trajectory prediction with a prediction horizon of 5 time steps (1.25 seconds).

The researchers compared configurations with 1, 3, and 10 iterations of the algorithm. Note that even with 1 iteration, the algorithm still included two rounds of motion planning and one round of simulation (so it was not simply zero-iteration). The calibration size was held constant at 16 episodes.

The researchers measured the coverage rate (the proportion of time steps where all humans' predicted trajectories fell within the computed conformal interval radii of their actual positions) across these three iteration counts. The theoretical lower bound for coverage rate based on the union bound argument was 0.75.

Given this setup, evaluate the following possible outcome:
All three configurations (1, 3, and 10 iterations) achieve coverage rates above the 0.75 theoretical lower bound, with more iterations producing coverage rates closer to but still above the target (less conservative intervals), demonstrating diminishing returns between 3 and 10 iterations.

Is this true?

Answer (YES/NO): NO